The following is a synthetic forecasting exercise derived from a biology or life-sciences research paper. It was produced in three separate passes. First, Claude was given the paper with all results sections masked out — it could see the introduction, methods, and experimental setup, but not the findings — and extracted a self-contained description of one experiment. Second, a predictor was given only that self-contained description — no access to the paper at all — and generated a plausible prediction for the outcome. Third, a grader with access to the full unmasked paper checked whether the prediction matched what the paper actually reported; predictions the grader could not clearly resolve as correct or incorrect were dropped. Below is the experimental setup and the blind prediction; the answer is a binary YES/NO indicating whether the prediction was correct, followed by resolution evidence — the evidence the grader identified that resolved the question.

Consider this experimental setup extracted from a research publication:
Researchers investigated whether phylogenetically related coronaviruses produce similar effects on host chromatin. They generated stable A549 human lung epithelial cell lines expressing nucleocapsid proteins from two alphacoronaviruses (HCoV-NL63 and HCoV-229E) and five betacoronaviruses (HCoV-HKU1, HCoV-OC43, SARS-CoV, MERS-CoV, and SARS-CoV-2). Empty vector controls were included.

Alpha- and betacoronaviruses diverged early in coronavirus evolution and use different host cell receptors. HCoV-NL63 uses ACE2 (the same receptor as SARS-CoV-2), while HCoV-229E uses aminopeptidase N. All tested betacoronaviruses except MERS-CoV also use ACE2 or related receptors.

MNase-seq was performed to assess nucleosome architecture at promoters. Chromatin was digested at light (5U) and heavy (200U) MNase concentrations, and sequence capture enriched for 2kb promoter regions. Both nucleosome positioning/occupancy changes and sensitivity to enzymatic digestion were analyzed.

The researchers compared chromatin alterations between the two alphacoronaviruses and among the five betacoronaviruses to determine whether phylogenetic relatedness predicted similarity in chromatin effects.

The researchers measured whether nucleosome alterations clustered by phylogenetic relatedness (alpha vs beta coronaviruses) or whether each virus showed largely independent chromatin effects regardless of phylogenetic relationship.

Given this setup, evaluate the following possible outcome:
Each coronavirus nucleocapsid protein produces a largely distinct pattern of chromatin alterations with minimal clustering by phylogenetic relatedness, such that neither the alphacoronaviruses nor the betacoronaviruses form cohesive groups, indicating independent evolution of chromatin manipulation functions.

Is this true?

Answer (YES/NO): YES